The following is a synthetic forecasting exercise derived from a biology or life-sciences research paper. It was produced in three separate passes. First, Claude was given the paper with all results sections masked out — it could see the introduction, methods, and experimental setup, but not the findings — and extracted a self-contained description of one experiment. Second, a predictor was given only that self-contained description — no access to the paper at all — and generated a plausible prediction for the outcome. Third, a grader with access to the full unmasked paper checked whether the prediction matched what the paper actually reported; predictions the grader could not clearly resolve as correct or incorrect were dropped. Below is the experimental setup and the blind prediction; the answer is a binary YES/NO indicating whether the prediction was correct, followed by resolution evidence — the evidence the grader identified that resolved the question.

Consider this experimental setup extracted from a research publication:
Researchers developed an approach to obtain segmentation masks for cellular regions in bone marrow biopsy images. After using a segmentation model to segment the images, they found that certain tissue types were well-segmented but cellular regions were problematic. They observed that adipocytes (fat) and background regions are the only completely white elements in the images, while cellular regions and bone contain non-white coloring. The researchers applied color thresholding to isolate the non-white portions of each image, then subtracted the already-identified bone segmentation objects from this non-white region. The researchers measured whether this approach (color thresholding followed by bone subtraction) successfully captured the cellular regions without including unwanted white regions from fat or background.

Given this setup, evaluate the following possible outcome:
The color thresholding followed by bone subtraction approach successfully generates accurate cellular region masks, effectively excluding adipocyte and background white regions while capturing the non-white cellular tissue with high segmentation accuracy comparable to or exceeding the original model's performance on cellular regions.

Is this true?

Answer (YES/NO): NO